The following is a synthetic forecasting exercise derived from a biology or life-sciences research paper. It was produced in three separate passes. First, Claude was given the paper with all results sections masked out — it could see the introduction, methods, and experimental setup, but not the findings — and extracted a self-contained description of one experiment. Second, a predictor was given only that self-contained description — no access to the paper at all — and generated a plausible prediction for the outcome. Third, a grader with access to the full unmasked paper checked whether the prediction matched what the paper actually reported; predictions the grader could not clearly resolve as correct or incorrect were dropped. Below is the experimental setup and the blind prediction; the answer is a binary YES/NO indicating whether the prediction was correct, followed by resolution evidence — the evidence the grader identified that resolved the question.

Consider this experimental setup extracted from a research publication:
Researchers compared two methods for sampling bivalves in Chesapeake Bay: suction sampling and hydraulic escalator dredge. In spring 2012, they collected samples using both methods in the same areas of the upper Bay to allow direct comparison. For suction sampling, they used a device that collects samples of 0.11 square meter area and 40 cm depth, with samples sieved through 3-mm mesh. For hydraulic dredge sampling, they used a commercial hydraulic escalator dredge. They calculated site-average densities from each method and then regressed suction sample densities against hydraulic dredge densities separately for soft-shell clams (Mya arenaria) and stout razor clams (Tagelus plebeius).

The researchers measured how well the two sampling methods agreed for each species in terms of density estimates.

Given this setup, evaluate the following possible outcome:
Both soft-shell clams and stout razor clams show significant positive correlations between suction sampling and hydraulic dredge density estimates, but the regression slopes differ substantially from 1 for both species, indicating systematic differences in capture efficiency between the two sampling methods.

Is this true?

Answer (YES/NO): NO